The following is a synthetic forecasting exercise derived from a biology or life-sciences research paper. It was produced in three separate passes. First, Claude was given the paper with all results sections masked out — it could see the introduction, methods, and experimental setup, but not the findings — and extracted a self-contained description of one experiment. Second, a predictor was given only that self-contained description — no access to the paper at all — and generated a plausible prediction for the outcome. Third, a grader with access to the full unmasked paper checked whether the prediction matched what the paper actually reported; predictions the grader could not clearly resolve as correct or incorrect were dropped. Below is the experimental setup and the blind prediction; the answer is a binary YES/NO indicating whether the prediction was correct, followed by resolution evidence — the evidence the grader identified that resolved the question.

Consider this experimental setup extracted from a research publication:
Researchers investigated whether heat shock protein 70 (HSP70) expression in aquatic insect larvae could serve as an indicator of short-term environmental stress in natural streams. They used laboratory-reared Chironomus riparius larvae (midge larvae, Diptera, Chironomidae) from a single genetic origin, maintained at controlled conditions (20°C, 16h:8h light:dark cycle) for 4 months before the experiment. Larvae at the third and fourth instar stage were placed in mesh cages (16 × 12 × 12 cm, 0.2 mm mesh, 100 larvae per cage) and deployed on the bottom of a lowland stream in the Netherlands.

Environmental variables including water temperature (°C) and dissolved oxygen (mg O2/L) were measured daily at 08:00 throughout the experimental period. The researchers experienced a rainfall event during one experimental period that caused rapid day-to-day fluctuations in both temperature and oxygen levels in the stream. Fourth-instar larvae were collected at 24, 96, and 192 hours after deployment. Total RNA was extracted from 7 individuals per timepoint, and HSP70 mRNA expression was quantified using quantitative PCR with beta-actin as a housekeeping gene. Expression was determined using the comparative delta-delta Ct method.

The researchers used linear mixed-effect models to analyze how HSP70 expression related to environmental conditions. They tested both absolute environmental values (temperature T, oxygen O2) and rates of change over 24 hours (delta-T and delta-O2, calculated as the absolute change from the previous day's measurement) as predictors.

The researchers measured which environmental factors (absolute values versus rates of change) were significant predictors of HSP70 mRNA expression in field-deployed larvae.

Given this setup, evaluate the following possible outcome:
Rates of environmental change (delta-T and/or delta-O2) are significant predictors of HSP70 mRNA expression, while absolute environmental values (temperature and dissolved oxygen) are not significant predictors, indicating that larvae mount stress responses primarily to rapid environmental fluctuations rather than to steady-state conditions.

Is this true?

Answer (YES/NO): NO